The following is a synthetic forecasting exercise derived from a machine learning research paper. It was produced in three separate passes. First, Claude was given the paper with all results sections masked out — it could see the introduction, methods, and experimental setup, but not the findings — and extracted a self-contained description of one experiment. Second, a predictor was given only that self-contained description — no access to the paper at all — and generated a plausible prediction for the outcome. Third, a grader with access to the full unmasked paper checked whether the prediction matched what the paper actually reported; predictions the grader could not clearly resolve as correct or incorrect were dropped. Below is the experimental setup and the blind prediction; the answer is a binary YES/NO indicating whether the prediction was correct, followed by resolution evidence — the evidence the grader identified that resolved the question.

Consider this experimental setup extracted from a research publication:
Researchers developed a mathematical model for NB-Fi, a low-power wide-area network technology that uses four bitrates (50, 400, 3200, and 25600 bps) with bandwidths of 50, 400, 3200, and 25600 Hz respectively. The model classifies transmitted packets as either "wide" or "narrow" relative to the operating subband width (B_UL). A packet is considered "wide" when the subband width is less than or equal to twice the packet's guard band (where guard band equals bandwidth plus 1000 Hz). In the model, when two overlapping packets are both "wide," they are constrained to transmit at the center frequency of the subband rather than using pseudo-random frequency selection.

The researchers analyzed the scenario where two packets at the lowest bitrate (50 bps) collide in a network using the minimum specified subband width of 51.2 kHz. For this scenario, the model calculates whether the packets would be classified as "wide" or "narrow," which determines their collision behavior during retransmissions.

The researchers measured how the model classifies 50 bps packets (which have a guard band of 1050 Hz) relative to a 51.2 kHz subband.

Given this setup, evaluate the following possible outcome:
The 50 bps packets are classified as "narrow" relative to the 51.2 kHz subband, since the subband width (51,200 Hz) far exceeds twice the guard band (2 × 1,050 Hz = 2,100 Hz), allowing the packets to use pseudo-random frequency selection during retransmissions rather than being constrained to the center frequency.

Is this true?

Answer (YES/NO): YES